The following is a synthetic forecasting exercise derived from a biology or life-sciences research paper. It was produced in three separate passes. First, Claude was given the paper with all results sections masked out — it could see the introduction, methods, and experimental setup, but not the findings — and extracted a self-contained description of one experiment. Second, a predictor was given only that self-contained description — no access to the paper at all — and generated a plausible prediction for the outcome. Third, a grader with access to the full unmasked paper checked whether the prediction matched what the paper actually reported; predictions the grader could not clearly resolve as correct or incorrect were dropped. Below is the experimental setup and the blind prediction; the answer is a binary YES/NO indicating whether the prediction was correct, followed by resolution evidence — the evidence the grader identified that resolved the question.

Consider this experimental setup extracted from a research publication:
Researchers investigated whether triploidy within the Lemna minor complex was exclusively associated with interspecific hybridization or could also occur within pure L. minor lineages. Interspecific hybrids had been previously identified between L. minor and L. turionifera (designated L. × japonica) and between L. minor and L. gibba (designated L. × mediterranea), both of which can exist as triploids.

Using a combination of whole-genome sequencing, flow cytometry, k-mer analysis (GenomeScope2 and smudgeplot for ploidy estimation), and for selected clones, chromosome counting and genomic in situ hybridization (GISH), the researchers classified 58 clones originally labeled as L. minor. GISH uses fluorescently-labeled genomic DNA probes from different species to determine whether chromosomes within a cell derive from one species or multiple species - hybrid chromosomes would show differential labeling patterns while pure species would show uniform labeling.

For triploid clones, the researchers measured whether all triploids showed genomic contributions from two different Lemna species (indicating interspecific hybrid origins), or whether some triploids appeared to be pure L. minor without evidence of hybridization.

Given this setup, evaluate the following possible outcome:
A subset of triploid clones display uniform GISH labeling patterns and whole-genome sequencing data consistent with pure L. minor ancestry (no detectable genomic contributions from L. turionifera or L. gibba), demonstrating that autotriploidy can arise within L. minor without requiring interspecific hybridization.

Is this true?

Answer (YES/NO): YES